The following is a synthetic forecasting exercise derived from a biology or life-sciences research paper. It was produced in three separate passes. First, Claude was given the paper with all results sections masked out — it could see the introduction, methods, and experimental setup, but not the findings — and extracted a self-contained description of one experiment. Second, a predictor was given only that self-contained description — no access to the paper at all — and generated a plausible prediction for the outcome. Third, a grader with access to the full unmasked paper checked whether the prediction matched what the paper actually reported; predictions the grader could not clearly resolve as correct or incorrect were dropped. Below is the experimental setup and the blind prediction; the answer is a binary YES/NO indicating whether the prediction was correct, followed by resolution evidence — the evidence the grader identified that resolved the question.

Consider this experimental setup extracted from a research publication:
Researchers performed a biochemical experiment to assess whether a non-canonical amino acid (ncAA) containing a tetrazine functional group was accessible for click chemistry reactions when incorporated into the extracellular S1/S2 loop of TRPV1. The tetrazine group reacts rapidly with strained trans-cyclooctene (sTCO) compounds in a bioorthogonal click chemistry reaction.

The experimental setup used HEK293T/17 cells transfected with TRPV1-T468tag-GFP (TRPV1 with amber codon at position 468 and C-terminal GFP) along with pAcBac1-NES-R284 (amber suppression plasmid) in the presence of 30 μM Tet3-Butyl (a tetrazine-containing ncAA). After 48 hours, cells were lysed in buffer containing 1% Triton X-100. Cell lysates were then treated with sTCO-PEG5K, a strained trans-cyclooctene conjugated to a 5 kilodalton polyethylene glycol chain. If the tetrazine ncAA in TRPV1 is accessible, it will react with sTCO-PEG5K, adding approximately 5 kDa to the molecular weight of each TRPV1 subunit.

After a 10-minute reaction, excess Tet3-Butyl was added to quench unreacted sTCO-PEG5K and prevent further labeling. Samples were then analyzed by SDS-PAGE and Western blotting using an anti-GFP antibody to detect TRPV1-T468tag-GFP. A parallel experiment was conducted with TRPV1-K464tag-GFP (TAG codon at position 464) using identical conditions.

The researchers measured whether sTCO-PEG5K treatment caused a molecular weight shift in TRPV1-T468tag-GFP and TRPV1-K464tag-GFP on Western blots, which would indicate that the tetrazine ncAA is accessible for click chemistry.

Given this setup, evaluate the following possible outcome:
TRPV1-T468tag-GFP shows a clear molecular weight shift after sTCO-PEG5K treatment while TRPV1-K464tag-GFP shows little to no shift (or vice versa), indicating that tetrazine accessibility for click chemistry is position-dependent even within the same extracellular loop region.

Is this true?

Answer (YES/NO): NO